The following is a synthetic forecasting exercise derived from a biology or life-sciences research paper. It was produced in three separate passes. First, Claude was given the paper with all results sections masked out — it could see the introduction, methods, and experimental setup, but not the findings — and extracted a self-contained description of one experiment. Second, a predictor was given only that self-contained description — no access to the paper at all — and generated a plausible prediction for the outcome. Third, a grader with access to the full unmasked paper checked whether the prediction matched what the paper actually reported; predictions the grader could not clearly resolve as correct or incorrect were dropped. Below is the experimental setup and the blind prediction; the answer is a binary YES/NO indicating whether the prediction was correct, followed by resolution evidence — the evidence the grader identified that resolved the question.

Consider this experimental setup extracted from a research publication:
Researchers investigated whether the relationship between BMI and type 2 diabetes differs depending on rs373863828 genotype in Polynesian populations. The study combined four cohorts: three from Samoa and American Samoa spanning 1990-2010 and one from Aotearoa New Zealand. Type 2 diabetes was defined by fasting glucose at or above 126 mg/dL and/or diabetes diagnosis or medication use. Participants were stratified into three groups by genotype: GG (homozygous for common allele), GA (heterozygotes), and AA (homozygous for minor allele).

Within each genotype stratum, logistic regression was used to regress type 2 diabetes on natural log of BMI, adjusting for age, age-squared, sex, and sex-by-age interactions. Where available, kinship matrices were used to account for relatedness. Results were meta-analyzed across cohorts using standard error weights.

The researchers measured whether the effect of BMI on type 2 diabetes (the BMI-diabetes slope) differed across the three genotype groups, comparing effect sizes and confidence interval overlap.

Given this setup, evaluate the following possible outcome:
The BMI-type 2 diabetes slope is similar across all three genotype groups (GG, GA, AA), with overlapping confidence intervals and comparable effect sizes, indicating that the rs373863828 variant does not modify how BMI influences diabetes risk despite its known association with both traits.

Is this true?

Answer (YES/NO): YES